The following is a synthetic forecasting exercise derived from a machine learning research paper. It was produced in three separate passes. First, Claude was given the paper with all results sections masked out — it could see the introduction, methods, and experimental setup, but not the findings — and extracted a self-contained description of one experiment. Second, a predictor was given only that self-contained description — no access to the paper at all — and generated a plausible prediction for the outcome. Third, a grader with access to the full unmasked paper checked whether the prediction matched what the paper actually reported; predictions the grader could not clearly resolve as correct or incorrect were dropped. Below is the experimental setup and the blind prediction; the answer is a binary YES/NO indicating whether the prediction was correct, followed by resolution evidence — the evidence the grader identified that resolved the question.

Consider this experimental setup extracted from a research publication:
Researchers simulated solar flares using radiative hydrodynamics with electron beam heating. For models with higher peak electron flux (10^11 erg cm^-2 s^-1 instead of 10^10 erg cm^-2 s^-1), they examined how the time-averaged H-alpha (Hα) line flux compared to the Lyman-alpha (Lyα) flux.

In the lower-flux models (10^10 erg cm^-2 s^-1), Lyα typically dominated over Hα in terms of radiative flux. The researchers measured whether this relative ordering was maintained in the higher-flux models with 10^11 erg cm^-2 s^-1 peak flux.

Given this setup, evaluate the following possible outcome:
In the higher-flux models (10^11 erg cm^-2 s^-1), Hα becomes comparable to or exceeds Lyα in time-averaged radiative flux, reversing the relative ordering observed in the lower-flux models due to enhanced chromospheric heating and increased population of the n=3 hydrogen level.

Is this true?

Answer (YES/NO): NO